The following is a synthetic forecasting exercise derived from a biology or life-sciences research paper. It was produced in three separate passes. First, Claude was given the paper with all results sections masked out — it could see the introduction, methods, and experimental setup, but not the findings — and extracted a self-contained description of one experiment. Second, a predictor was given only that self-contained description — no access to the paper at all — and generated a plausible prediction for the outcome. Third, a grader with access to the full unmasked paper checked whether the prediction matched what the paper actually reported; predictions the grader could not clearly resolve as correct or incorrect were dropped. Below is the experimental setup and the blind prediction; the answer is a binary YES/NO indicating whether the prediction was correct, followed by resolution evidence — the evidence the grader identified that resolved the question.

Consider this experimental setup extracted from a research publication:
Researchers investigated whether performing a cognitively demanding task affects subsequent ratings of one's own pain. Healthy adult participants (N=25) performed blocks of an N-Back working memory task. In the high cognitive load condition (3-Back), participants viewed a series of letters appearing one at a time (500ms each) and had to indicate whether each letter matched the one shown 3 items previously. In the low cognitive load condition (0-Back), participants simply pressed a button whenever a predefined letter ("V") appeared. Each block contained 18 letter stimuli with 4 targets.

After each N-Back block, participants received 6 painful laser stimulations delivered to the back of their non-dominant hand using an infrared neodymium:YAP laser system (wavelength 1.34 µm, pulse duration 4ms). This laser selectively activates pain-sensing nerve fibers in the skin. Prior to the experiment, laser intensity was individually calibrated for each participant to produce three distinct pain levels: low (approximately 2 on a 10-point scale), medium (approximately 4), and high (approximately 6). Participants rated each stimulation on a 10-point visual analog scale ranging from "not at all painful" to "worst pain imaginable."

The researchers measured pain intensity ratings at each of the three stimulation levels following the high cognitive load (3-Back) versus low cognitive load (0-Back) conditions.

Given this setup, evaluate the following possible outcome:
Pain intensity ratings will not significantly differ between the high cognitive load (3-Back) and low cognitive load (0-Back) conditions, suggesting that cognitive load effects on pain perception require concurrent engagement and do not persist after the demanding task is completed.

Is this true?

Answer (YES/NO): NO